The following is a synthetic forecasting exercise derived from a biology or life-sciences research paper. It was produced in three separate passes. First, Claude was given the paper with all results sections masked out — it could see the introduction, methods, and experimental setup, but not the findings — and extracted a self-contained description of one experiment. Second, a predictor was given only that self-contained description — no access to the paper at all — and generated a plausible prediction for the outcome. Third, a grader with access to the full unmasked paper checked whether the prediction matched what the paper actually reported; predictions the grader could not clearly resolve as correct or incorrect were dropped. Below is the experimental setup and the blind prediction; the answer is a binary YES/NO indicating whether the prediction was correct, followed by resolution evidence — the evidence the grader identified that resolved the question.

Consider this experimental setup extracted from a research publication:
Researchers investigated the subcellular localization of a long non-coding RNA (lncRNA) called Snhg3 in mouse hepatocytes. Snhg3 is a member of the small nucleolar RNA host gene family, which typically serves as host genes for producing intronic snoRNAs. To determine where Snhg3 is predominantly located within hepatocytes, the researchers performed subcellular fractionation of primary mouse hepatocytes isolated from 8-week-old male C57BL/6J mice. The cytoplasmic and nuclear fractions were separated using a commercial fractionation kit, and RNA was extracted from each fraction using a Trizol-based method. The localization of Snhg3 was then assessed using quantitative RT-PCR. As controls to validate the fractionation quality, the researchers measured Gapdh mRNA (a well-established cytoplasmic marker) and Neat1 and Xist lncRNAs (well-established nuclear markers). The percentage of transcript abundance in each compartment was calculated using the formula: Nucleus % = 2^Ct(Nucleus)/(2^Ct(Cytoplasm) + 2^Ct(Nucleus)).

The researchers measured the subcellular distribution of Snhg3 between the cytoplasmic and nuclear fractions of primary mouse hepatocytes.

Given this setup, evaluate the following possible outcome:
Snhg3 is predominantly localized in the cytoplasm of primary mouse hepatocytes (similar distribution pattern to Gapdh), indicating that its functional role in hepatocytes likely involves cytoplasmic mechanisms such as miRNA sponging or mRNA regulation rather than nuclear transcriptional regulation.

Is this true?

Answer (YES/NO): NO